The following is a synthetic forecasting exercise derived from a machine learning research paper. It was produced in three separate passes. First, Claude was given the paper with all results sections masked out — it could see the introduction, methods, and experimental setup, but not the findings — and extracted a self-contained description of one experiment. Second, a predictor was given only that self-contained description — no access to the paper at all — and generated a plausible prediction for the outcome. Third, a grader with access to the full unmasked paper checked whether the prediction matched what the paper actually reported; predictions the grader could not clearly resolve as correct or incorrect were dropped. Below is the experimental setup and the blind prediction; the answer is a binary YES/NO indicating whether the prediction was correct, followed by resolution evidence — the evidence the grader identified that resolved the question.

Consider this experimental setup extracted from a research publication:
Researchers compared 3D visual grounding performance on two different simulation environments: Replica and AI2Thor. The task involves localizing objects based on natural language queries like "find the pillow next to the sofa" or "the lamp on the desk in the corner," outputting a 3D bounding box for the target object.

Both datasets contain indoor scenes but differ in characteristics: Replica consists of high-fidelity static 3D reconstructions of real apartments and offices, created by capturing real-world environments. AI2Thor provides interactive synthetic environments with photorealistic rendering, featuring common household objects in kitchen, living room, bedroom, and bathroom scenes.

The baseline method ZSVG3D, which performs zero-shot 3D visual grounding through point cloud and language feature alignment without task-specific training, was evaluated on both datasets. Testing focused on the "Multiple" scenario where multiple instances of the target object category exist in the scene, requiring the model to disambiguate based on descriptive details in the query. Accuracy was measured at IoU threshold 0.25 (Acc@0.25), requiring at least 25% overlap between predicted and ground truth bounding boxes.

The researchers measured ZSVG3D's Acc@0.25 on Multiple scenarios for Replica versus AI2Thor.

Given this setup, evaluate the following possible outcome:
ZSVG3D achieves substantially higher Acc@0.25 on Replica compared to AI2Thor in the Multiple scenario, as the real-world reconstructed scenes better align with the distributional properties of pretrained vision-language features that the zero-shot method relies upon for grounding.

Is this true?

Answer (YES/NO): YES